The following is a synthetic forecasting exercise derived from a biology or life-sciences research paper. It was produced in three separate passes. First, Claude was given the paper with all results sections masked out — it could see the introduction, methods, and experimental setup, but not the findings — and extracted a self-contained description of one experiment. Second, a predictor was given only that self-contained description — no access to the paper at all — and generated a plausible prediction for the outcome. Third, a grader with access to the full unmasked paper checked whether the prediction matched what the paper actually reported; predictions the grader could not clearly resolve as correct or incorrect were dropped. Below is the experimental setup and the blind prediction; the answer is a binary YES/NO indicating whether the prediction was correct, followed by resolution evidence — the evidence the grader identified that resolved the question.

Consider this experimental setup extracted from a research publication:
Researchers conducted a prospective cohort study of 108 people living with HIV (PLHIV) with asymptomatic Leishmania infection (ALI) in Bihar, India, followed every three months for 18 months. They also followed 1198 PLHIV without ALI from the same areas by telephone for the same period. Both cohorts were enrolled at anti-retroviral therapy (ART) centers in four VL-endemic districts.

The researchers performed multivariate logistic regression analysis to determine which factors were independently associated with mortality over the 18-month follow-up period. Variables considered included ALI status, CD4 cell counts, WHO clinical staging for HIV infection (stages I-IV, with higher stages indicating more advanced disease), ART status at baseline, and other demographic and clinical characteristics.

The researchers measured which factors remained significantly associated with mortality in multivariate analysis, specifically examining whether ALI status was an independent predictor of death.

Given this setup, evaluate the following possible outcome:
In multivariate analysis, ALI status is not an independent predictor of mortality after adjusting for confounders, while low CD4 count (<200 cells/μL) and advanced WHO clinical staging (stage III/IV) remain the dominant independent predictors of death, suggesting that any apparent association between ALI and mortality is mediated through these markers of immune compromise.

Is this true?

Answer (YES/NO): YES